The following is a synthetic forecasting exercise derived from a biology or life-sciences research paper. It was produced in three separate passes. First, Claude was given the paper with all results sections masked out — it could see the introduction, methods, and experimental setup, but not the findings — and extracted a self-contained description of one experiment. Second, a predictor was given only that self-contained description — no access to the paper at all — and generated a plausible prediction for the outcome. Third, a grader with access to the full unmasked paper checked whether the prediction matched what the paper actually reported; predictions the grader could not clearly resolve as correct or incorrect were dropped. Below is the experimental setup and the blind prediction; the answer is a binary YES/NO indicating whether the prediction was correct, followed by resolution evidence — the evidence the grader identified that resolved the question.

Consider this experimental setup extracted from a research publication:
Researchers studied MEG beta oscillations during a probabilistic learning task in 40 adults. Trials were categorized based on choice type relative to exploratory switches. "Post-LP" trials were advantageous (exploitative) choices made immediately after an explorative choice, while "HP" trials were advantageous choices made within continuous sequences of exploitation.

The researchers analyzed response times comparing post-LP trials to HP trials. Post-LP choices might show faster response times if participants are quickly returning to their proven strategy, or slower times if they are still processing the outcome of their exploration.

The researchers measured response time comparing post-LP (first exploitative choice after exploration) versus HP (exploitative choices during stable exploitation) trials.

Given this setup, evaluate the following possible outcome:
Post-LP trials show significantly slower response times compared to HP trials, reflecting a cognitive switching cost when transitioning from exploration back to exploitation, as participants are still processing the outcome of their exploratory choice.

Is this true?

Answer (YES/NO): YES